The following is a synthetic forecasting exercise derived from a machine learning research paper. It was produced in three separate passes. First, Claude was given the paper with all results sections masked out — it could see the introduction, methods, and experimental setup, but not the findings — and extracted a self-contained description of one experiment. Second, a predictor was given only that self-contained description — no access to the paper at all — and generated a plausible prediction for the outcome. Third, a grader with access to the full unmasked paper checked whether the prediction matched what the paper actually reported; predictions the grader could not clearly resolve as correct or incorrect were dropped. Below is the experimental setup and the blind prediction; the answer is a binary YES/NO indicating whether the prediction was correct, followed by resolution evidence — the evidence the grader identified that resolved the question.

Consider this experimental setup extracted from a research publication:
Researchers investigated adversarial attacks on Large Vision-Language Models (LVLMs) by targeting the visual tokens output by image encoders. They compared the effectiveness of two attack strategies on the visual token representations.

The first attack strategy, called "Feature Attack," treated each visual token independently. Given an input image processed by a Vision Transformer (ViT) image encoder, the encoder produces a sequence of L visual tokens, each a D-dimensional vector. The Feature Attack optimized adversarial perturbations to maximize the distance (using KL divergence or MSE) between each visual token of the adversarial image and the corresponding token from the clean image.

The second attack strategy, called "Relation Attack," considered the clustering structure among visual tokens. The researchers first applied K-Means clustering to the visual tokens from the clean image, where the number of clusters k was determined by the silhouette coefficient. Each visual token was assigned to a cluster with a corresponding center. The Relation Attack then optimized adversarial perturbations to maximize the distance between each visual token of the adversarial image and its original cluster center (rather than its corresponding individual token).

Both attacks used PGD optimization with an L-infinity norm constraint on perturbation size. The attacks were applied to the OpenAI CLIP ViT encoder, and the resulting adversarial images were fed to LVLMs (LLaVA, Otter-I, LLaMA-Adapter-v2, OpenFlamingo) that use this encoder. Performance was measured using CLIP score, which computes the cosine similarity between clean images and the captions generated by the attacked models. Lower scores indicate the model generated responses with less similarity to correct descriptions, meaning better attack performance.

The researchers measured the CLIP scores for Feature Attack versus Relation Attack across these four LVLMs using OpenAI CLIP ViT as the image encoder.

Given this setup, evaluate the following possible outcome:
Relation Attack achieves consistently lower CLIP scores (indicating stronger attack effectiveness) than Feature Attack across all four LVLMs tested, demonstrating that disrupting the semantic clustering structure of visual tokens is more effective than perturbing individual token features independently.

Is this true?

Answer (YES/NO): YES